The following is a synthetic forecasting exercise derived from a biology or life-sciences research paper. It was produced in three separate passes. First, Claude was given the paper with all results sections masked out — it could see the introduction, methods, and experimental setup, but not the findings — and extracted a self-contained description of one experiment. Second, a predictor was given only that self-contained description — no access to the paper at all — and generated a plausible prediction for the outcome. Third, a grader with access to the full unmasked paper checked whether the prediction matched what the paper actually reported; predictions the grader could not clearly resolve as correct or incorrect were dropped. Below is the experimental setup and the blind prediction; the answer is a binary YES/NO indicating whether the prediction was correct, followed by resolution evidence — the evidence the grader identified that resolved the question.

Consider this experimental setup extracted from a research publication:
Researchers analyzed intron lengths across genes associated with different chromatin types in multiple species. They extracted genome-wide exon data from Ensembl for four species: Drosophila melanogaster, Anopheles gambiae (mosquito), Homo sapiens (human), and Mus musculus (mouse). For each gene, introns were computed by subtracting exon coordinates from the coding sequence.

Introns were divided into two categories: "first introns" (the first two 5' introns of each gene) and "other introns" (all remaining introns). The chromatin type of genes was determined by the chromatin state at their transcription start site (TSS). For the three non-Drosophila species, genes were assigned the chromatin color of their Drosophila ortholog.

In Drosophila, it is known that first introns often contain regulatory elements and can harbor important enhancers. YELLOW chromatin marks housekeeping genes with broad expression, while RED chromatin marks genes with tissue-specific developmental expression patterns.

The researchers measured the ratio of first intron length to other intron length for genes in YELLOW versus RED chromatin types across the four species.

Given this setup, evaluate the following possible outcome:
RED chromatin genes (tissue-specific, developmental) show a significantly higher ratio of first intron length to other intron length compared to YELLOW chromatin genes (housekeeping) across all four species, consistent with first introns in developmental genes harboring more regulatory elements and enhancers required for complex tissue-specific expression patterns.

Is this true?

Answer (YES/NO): NO